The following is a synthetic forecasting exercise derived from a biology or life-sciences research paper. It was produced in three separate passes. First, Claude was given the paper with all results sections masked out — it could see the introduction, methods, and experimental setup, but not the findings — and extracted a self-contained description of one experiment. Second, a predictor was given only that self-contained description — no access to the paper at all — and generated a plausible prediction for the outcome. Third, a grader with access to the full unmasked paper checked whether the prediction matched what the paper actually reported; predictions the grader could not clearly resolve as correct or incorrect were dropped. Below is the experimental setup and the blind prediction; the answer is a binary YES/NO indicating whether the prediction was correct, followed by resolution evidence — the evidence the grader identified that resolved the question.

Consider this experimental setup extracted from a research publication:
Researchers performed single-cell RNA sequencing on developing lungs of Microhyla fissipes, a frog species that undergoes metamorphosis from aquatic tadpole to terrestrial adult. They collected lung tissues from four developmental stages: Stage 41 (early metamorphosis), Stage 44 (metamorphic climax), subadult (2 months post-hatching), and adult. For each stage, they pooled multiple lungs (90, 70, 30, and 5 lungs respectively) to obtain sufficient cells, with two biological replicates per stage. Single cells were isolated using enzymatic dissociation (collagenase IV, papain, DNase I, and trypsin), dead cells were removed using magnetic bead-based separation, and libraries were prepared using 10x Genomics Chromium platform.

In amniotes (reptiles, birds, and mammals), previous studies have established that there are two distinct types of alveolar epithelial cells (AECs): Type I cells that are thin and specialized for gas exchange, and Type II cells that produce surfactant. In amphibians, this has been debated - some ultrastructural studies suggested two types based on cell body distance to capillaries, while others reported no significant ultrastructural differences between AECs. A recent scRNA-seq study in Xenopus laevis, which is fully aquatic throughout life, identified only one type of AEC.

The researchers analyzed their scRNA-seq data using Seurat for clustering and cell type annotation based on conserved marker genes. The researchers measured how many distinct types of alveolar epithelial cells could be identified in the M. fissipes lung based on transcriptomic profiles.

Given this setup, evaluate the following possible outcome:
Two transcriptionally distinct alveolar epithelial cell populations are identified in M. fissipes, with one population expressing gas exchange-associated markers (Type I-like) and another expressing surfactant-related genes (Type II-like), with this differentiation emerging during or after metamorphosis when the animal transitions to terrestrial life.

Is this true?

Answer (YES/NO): NO